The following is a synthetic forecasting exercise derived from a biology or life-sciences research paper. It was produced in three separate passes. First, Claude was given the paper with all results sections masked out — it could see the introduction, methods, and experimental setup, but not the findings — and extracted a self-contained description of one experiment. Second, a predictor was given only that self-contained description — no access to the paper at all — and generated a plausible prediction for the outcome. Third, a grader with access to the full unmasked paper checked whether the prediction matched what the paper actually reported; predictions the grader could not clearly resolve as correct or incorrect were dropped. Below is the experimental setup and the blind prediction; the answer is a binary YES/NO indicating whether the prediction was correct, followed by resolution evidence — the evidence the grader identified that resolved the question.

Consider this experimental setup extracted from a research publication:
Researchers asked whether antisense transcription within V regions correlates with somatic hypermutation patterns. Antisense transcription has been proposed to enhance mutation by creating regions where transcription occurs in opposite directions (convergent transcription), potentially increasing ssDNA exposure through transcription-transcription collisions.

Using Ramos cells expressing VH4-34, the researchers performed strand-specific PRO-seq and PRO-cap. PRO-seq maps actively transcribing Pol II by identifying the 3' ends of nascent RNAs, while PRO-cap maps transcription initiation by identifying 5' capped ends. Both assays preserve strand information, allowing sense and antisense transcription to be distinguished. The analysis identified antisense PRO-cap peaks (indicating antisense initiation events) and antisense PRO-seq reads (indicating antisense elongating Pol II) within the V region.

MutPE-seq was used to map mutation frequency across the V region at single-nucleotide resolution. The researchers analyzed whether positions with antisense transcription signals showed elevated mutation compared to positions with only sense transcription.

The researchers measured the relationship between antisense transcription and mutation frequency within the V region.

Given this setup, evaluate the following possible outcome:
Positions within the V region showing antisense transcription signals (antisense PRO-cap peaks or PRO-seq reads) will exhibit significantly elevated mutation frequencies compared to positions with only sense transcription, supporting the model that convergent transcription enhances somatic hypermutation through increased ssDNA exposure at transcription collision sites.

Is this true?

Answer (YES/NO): NO